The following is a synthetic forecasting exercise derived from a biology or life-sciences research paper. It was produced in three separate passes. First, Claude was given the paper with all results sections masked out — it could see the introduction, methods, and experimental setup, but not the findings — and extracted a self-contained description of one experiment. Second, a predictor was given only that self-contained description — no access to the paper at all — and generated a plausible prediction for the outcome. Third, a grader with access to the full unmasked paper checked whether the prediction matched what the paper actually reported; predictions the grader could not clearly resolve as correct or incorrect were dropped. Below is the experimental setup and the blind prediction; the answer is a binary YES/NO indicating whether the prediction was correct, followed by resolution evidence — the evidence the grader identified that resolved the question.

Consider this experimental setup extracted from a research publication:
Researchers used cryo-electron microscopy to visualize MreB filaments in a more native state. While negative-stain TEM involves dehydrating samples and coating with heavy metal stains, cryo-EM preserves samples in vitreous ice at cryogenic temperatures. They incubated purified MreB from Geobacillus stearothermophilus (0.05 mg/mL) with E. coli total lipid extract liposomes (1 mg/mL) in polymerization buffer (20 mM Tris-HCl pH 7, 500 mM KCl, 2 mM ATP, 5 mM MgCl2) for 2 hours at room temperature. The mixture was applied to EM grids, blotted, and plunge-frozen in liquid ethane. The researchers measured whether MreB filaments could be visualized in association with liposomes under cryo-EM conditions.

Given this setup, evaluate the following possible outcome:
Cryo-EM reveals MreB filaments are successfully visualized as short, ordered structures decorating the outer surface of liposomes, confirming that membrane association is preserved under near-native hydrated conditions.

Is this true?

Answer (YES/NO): NO